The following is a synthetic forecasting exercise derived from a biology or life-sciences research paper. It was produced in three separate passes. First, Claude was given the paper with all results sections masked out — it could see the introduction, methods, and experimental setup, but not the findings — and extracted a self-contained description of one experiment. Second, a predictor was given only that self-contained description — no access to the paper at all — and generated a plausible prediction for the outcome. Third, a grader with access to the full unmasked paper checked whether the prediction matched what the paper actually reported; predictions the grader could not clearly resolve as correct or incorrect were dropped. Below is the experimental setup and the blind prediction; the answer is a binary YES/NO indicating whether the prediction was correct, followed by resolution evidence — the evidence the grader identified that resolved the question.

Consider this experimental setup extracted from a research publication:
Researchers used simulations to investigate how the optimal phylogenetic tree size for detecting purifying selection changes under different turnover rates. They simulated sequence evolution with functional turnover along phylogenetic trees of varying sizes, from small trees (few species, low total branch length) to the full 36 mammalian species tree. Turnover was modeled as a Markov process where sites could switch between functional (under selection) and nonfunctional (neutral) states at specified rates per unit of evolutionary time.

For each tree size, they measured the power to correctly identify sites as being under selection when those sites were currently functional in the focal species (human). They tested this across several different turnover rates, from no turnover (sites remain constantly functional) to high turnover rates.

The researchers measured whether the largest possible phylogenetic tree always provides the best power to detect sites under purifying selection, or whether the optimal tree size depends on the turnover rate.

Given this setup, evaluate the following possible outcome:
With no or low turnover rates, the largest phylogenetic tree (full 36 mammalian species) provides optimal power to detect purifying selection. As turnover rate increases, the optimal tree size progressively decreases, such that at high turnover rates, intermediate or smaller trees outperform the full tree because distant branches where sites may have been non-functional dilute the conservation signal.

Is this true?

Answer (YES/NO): YES